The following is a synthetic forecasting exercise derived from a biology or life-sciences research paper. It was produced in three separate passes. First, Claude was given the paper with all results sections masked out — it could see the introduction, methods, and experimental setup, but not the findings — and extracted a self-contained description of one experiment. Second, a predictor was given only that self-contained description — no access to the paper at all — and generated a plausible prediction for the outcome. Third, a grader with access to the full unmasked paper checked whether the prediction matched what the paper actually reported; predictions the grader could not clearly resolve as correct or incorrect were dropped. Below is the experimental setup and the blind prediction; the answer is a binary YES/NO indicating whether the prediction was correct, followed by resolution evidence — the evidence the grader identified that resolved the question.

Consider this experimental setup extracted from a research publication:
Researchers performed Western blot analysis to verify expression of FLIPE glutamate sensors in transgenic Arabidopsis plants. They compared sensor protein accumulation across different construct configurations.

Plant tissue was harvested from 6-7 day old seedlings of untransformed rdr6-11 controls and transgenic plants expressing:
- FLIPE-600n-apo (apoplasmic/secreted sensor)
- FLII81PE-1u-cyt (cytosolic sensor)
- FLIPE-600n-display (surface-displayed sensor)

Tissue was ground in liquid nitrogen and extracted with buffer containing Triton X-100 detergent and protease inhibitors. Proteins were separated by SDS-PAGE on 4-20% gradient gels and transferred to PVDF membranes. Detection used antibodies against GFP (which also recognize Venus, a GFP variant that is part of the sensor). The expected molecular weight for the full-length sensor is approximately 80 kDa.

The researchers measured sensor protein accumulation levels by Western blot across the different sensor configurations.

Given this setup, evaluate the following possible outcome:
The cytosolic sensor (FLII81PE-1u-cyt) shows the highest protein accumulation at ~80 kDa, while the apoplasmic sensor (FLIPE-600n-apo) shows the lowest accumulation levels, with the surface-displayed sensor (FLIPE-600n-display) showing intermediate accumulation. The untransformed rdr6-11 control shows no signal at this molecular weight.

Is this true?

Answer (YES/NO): NO